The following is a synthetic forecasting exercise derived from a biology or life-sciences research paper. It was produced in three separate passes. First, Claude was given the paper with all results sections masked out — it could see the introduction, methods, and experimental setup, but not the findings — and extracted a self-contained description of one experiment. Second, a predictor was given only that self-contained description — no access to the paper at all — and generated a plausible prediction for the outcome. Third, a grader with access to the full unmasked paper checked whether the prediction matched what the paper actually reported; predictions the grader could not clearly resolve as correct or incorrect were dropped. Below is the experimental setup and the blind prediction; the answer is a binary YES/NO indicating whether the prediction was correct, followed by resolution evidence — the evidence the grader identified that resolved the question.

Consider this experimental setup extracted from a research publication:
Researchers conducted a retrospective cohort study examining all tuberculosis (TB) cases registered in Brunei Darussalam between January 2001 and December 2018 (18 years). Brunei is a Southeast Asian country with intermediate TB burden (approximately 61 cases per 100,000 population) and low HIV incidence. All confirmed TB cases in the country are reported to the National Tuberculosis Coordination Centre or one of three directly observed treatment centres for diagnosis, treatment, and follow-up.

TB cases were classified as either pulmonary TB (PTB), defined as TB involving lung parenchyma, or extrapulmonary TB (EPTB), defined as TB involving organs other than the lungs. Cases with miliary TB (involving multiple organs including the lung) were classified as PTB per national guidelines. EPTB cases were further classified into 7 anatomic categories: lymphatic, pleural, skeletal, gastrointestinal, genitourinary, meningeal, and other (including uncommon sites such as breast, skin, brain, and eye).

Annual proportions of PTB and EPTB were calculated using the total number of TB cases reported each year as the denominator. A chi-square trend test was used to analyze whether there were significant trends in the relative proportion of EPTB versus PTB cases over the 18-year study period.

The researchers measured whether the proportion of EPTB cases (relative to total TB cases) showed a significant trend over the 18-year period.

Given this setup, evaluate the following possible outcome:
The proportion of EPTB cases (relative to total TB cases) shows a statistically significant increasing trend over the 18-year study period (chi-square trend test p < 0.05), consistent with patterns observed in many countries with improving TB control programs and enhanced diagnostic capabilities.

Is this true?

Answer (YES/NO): NO